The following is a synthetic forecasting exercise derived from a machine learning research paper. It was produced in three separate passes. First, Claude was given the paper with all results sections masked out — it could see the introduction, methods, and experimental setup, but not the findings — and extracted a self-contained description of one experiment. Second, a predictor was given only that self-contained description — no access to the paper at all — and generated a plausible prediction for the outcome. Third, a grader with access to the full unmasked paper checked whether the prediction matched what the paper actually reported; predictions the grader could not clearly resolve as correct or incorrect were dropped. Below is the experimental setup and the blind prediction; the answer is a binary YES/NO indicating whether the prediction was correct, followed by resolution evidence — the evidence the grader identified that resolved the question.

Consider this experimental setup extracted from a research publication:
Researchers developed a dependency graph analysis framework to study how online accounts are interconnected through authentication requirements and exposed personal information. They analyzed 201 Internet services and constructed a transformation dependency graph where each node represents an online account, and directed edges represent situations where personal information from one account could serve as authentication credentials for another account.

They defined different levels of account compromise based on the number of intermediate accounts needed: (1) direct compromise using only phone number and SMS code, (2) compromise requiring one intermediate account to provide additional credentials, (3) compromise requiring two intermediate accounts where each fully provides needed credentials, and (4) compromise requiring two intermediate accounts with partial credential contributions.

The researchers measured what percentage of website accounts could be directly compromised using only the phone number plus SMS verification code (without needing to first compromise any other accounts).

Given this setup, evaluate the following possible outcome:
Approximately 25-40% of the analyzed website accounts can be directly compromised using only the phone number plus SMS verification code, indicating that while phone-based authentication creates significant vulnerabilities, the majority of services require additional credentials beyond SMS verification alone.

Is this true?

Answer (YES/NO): NO